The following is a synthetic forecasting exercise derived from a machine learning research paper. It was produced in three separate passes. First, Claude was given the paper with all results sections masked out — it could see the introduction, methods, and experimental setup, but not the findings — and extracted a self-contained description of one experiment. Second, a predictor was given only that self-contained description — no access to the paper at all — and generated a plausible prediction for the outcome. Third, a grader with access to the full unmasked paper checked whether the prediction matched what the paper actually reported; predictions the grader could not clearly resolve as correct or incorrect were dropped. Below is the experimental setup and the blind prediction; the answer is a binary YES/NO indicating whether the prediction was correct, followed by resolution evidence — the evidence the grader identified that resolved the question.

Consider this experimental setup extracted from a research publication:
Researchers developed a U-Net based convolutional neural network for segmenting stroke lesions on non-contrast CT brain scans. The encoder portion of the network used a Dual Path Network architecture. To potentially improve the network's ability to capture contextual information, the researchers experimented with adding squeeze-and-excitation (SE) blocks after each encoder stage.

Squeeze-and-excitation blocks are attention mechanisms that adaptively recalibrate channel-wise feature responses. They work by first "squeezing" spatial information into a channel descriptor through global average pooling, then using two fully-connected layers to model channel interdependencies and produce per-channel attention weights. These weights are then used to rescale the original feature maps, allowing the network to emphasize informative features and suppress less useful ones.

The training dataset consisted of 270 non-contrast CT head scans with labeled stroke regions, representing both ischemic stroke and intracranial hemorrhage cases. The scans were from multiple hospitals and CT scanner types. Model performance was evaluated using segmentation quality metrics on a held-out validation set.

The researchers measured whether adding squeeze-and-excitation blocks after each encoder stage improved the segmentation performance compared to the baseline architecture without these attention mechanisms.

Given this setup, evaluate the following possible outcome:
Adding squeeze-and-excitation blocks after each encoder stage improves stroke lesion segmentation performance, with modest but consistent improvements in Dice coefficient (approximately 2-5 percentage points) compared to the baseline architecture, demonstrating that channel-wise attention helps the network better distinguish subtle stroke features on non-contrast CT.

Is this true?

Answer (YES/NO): NO